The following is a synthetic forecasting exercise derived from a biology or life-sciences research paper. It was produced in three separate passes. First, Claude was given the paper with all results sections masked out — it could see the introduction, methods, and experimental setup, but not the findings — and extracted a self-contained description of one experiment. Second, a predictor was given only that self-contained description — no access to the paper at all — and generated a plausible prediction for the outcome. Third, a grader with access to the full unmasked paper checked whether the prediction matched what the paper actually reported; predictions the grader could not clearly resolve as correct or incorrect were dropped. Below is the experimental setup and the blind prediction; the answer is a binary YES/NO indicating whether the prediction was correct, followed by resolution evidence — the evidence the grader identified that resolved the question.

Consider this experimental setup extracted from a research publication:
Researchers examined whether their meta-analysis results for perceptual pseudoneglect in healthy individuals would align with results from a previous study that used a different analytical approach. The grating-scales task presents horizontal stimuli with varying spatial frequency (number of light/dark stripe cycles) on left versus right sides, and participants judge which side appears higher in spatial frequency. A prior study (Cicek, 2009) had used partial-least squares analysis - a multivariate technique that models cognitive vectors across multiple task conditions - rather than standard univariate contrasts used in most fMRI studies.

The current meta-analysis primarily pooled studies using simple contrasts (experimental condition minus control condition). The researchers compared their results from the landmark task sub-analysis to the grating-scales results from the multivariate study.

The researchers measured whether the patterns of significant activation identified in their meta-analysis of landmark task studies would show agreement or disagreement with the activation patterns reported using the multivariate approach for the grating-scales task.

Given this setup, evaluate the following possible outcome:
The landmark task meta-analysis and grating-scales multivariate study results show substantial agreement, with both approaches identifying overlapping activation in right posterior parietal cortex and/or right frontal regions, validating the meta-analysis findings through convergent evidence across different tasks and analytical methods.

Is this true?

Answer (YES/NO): YES